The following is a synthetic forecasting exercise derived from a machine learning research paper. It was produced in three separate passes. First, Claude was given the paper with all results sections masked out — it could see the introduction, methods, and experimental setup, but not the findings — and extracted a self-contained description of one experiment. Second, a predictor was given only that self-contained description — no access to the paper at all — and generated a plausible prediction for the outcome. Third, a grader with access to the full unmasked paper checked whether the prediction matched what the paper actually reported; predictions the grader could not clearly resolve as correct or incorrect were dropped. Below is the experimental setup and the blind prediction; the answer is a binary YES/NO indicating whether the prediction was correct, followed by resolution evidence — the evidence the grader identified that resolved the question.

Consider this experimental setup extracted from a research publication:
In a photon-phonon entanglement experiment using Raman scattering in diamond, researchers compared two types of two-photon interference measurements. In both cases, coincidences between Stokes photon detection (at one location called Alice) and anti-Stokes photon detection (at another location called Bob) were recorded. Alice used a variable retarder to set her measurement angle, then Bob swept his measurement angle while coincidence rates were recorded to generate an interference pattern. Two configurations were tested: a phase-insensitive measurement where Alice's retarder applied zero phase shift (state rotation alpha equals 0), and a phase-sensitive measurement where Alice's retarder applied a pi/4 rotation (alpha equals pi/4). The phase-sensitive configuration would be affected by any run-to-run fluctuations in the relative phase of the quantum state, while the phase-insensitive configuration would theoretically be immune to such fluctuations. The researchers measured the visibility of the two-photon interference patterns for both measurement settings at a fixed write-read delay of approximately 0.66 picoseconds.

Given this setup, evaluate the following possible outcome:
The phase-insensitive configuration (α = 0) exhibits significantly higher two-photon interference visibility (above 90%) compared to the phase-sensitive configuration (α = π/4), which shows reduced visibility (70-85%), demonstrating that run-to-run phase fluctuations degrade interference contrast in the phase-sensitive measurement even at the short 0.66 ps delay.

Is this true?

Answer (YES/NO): YES